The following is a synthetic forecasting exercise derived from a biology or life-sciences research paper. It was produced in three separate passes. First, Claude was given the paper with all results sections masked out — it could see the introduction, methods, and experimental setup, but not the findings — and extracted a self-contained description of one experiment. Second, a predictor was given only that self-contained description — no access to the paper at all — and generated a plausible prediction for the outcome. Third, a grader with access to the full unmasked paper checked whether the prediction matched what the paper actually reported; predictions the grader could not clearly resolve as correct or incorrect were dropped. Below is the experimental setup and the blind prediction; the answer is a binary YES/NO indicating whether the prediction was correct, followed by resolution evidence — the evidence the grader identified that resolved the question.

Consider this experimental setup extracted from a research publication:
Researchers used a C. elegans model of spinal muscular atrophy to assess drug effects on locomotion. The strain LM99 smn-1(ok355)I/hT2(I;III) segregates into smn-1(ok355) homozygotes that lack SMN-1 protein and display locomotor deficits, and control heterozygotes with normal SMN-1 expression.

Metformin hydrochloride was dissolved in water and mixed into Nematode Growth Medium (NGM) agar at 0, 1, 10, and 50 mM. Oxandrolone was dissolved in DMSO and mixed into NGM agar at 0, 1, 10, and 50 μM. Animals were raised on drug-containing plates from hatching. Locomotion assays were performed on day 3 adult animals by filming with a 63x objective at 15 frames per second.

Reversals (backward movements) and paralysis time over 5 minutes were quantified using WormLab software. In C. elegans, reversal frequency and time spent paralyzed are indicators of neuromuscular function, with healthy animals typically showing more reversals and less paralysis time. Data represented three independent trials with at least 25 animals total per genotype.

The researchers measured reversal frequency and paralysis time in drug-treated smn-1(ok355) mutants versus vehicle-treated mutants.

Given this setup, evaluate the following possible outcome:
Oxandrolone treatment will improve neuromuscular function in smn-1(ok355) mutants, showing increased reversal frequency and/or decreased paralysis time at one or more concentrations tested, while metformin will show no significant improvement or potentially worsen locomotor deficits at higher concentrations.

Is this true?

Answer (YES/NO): NO